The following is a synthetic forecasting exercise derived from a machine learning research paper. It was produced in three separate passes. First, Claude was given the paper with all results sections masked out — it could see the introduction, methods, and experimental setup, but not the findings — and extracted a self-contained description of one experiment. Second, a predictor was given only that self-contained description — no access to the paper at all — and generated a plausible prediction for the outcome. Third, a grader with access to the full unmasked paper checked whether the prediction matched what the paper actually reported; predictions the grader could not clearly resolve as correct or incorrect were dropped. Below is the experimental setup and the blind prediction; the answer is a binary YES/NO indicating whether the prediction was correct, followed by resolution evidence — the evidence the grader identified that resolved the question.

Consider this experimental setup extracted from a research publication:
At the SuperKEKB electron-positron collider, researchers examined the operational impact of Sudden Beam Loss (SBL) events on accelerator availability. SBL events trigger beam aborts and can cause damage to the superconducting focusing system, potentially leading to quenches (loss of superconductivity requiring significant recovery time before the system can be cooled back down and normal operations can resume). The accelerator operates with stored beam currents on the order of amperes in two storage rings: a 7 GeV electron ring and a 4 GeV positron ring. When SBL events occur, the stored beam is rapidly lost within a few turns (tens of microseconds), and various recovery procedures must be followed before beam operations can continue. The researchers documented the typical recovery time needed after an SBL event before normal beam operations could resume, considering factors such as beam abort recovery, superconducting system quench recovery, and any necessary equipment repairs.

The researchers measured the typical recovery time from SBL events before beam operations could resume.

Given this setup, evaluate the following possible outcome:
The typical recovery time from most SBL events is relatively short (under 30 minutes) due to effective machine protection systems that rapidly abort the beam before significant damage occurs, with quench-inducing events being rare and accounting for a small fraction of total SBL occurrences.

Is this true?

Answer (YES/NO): NO